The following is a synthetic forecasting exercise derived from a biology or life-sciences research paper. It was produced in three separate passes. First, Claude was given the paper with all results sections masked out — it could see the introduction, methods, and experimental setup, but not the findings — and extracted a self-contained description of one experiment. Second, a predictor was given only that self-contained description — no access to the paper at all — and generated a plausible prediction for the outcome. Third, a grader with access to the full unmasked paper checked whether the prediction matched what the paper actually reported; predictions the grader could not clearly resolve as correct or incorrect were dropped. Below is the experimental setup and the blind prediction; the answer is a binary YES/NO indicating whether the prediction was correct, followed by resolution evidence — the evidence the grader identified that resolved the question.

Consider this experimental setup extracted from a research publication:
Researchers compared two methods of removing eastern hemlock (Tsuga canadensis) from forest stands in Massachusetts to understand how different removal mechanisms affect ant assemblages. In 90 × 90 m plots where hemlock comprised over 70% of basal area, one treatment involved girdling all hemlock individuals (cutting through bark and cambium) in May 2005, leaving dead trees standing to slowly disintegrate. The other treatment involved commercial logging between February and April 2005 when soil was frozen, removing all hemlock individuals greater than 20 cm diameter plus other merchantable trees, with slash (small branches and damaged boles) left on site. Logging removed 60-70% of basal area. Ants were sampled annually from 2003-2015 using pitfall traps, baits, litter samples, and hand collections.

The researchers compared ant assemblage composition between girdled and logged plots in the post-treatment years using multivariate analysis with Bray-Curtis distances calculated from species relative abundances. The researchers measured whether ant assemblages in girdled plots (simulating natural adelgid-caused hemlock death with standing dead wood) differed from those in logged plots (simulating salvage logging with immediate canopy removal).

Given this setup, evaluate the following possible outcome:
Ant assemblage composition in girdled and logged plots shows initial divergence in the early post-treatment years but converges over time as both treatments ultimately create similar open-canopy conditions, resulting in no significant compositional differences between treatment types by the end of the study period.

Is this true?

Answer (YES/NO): NO